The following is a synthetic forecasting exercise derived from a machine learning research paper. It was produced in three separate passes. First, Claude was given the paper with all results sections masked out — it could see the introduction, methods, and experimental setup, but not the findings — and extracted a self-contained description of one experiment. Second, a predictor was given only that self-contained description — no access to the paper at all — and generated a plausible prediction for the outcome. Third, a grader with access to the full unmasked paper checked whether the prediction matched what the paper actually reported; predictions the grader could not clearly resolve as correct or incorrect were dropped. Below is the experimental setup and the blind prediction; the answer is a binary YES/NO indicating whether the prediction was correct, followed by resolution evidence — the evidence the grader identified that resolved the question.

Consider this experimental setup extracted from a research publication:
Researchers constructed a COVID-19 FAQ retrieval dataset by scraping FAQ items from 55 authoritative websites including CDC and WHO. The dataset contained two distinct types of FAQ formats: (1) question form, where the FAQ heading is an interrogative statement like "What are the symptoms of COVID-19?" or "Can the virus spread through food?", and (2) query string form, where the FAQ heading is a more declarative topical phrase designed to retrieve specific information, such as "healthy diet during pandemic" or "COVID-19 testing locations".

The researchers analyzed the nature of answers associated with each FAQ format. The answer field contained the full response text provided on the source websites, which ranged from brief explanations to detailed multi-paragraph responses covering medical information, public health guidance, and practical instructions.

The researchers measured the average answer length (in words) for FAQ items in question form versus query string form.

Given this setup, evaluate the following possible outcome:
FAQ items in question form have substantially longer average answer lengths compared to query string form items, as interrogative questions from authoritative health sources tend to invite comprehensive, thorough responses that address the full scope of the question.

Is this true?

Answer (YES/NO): YES